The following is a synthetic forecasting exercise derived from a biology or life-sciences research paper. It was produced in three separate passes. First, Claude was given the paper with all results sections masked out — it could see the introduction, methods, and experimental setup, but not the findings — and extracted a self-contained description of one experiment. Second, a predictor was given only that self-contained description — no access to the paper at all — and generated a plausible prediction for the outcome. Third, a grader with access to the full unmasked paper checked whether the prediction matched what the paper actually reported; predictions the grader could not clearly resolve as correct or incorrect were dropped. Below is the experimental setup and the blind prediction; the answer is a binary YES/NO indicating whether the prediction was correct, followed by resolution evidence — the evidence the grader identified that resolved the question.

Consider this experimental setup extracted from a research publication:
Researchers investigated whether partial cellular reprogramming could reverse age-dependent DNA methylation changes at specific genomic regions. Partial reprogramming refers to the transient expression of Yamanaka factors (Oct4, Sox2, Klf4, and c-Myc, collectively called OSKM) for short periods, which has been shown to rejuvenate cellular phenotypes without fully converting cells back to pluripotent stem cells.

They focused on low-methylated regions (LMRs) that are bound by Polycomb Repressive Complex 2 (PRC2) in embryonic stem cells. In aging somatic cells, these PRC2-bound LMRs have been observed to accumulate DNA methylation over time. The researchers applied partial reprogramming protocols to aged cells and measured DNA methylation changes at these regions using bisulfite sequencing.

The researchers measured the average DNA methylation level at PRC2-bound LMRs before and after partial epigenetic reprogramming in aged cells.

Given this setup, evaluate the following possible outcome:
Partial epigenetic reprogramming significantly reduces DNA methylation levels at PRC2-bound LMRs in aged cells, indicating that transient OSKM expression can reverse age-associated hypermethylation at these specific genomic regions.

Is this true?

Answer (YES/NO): YES